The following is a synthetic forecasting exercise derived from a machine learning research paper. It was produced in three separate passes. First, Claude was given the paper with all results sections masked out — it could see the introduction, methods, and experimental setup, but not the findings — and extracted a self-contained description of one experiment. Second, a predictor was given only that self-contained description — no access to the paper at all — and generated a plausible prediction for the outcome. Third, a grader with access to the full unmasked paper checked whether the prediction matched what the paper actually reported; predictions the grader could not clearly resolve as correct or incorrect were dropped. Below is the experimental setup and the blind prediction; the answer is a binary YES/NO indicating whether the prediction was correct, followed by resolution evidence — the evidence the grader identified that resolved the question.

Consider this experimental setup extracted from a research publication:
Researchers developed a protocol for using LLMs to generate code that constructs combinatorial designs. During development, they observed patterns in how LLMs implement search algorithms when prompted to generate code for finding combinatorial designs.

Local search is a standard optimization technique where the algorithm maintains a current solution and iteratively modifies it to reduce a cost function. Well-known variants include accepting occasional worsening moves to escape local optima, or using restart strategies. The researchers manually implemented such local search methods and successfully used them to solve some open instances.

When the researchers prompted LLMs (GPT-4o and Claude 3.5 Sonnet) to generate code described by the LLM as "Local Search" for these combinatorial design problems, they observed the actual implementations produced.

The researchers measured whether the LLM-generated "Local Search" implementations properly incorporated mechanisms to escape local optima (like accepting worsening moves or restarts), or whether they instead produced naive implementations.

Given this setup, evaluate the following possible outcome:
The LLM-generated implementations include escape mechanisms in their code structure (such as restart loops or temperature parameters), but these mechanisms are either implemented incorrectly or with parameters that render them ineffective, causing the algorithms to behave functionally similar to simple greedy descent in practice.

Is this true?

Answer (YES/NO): NO